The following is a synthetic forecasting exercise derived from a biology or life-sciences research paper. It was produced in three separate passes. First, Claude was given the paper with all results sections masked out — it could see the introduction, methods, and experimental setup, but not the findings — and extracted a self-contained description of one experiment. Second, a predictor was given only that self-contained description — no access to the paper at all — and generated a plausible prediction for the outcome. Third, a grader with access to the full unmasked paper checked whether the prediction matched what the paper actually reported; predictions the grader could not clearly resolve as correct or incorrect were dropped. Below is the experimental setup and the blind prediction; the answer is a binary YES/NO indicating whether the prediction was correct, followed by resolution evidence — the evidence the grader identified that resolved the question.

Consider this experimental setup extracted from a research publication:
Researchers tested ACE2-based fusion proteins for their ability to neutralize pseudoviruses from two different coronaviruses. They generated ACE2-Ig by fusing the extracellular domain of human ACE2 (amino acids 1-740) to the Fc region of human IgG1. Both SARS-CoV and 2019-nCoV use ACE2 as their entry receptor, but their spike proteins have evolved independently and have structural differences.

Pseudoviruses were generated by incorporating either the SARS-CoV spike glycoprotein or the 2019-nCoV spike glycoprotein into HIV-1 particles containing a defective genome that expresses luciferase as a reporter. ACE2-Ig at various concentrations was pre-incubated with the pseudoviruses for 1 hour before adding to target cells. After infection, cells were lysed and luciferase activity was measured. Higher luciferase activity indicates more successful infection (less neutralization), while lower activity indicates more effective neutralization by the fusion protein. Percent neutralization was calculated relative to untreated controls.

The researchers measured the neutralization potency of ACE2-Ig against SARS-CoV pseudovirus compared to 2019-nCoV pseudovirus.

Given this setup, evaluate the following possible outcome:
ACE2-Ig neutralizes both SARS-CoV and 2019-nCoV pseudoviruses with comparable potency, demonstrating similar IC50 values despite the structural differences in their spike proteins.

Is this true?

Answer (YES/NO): NO